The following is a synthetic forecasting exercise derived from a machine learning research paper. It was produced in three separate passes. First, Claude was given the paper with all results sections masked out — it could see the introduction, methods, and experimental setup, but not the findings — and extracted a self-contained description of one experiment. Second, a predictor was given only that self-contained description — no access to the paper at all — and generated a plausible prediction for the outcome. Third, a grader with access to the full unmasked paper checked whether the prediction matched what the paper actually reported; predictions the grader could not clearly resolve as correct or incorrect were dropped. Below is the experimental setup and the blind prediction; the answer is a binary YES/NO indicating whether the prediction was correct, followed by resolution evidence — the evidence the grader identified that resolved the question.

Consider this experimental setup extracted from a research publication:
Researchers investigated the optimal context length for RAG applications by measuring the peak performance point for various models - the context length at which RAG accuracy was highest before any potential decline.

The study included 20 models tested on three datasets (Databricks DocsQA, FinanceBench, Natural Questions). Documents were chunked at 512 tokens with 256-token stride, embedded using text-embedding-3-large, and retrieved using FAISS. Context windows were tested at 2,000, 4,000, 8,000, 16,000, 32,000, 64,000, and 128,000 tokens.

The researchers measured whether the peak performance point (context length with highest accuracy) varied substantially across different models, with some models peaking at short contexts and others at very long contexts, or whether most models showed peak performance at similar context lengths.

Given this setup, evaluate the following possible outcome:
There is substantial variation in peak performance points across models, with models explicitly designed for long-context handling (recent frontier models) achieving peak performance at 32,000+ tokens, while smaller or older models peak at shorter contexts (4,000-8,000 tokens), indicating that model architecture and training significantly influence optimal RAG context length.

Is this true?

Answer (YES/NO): NO